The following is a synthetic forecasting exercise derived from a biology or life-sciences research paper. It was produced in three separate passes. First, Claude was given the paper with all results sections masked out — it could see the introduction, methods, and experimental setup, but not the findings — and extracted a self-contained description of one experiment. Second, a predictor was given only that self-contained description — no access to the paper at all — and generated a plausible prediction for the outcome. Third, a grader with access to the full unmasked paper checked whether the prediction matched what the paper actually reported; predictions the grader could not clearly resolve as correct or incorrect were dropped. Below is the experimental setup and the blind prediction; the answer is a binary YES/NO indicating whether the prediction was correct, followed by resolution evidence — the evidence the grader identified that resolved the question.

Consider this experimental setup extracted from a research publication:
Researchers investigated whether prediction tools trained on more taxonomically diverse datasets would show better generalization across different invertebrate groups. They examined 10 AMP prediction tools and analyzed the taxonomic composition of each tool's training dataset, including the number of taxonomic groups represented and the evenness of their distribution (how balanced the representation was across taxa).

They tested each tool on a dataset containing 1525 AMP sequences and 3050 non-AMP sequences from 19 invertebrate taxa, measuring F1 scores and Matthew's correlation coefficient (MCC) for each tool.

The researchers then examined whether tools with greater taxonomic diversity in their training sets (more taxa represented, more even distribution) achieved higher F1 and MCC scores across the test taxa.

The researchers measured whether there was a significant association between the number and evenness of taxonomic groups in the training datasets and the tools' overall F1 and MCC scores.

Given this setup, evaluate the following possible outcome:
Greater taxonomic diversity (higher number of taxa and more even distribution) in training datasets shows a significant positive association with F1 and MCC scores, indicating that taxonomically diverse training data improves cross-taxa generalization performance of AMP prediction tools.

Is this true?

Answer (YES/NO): NO